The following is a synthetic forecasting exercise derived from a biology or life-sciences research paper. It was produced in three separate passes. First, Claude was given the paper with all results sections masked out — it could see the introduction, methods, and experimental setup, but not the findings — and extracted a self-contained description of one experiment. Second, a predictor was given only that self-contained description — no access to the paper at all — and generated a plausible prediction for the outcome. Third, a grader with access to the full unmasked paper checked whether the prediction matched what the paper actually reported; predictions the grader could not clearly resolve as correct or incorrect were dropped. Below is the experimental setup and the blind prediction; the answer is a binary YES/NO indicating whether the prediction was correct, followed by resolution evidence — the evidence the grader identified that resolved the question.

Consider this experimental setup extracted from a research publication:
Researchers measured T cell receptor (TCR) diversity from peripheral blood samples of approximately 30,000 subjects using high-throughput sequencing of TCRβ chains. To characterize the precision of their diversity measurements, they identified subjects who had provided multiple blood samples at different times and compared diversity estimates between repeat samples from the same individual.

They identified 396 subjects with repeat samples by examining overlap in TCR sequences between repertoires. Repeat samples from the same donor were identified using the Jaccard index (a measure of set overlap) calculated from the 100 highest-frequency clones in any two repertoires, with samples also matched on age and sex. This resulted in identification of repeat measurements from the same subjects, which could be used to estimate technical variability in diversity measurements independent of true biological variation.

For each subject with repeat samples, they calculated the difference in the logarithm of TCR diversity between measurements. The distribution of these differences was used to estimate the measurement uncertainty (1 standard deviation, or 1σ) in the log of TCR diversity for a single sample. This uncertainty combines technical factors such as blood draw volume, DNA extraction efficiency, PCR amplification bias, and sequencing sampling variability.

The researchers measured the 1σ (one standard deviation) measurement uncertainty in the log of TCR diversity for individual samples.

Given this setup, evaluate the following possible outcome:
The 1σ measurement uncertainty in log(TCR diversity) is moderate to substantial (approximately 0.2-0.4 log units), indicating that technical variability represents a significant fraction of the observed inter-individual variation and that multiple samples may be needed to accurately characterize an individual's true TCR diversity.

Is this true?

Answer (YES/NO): NO